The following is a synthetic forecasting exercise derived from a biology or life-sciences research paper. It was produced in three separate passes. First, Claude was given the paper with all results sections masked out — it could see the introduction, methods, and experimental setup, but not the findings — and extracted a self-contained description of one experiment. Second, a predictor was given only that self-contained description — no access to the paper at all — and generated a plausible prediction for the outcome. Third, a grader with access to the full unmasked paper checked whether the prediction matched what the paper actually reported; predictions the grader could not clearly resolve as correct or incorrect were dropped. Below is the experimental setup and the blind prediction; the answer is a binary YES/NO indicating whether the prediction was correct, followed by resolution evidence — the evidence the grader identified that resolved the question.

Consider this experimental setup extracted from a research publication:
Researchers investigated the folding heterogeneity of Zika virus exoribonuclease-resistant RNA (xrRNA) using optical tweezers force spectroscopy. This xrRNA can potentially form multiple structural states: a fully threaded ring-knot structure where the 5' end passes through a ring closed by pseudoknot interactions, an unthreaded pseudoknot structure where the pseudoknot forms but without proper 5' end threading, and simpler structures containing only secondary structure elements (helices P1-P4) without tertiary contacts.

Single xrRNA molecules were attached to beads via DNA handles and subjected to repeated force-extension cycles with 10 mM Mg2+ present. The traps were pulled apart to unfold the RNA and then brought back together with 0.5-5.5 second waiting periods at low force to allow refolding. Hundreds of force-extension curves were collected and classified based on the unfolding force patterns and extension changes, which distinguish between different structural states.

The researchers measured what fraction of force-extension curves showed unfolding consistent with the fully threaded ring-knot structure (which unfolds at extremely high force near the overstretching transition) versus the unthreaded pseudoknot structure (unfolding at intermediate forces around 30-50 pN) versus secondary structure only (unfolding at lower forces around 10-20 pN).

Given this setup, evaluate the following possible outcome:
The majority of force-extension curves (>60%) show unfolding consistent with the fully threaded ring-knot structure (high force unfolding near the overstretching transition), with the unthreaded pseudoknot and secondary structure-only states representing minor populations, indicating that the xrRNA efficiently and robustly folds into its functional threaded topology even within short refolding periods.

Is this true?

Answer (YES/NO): YES